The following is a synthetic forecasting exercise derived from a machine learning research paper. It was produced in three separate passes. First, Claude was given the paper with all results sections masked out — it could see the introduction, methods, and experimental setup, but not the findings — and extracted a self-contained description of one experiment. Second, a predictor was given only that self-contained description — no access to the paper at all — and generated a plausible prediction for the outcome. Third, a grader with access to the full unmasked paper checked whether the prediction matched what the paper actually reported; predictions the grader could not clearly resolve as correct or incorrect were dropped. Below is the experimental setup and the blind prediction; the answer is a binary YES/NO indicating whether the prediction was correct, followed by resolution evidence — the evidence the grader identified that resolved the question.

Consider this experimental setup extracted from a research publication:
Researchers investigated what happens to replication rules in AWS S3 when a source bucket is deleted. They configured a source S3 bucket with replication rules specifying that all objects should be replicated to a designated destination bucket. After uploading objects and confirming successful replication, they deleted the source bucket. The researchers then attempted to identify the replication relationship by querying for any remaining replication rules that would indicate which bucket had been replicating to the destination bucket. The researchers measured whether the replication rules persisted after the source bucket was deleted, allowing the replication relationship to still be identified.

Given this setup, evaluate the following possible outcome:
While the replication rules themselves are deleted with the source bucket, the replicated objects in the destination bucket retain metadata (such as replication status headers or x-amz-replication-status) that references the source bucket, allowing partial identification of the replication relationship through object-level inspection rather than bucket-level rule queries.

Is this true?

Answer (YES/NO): NO